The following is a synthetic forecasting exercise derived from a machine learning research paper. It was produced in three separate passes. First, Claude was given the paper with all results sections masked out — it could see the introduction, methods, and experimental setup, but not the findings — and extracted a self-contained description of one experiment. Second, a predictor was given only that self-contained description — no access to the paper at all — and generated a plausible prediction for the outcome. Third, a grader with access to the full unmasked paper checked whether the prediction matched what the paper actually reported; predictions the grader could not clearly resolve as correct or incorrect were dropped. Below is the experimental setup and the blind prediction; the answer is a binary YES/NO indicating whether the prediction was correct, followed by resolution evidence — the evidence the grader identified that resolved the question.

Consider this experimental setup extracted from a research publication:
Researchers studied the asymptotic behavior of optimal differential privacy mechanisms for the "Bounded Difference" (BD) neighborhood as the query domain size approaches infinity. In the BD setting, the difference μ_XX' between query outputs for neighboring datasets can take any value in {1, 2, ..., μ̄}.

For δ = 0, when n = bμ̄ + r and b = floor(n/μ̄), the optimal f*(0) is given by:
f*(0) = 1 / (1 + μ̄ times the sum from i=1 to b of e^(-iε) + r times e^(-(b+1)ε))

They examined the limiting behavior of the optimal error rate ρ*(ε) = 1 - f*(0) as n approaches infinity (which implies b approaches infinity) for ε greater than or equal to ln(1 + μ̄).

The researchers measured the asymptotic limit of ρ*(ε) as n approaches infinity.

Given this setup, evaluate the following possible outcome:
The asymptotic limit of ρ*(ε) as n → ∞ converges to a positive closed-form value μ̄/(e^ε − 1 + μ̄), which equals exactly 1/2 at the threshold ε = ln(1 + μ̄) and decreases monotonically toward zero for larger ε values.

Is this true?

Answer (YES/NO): YES